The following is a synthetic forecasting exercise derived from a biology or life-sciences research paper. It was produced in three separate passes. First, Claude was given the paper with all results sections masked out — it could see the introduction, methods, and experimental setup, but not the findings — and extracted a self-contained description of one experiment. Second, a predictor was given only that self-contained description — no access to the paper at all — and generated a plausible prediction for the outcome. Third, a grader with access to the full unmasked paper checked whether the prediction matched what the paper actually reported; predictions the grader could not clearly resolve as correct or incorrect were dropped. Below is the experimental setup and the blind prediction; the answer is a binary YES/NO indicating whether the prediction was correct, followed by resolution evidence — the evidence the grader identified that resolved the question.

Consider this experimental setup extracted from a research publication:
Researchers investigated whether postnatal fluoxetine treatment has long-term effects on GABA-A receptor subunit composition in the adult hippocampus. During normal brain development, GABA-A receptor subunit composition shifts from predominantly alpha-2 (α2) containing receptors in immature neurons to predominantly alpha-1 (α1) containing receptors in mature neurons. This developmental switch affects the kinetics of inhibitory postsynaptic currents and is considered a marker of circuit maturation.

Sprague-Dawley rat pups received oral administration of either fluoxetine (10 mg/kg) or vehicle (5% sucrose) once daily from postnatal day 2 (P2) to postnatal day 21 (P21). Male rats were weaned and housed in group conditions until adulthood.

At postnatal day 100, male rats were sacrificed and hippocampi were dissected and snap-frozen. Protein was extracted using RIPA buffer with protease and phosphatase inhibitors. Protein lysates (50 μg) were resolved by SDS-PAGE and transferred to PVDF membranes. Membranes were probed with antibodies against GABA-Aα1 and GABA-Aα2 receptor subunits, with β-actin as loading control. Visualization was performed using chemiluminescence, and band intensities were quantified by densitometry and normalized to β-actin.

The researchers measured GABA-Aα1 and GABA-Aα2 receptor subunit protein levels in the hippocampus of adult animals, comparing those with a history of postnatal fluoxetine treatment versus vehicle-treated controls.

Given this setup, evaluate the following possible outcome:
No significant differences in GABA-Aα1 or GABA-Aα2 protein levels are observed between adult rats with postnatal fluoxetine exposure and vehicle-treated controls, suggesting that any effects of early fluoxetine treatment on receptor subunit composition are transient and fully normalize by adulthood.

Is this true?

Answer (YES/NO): NO